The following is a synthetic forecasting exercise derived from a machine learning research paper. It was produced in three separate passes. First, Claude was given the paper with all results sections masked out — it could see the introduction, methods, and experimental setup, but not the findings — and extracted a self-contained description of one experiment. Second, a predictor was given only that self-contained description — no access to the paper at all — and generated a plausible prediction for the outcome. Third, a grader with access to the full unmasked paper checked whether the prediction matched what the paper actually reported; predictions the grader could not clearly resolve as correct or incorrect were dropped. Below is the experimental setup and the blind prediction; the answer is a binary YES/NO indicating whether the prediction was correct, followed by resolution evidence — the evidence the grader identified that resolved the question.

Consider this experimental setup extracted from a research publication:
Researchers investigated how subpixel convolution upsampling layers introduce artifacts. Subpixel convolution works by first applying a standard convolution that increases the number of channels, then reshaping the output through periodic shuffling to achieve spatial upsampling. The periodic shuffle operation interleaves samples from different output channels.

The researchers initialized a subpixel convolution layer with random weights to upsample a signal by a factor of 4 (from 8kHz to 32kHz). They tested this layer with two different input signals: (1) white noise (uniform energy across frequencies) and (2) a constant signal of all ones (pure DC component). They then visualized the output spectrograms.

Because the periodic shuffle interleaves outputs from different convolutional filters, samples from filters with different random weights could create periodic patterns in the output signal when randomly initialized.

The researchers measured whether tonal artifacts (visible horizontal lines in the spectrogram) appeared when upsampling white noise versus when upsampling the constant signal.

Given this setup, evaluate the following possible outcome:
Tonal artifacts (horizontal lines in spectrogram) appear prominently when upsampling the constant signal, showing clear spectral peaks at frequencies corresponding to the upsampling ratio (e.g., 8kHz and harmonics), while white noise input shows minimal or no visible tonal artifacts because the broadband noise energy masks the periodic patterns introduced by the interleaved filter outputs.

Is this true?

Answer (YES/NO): YES